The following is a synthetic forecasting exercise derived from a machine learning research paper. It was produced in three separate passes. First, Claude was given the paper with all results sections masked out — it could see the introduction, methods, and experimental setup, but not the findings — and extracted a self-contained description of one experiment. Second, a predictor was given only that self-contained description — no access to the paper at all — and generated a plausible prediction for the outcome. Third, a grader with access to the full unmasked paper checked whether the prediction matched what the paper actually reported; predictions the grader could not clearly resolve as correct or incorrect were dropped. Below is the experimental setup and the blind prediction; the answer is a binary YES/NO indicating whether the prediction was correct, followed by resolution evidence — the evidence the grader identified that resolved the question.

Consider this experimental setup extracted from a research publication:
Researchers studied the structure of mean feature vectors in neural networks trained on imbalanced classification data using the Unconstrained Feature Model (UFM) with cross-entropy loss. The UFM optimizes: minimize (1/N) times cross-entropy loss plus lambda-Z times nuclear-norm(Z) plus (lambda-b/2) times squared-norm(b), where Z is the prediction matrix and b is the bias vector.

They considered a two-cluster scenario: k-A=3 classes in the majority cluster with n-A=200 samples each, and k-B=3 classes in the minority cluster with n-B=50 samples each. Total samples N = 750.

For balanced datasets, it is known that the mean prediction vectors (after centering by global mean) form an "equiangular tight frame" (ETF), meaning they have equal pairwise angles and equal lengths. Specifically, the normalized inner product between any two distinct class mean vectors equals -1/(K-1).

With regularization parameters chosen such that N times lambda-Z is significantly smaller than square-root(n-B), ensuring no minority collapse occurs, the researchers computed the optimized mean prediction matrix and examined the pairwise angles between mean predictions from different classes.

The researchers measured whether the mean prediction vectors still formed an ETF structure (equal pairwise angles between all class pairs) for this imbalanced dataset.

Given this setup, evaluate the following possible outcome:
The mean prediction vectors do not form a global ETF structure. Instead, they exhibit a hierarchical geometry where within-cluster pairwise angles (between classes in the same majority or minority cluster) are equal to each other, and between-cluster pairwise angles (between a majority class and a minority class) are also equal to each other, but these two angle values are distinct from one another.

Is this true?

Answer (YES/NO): YES